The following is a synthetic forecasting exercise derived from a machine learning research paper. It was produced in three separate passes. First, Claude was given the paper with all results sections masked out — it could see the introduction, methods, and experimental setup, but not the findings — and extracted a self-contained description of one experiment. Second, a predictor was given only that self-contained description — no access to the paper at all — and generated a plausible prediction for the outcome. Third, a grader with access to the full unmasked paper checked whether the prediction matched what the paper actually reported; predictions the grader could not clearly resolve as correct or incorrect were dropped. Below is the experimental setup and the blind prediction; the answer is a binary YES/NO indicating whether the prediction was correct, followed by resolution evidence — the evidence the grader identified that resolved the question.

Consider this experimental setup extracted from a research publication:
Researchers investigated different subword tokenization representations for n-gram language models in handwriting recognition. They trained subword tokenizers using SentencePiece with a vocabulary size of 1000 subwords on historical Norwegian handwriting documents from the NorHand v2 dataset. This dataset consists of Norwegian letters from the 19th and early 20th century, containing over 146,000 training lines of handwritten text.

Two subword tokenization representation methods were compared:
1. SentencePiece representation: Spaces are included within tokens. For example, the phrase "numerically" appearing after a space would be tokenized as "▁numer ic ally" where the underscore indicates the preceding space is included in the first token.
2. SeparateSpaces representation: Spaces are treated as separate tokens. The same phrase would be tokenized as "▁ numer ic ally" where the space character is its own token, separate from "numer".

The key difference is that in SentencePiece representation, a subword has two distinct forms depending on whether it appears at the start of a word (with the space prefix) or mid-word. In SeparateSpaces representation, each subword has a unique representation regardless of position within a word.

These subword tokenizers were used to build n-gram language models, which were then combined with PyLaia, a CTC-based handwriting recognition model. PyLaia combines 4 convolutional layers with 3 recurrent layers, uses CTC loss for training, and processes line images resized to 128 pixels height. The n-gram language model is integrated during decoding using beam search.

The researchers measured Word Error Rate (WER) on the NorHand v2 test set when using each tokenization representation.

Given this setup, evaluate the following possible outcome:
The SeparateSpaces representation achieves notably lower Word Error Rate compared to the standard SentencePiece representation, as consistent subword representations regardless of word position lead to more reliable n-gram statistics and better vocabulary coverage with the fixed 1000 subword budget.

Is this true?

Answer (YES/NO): NO